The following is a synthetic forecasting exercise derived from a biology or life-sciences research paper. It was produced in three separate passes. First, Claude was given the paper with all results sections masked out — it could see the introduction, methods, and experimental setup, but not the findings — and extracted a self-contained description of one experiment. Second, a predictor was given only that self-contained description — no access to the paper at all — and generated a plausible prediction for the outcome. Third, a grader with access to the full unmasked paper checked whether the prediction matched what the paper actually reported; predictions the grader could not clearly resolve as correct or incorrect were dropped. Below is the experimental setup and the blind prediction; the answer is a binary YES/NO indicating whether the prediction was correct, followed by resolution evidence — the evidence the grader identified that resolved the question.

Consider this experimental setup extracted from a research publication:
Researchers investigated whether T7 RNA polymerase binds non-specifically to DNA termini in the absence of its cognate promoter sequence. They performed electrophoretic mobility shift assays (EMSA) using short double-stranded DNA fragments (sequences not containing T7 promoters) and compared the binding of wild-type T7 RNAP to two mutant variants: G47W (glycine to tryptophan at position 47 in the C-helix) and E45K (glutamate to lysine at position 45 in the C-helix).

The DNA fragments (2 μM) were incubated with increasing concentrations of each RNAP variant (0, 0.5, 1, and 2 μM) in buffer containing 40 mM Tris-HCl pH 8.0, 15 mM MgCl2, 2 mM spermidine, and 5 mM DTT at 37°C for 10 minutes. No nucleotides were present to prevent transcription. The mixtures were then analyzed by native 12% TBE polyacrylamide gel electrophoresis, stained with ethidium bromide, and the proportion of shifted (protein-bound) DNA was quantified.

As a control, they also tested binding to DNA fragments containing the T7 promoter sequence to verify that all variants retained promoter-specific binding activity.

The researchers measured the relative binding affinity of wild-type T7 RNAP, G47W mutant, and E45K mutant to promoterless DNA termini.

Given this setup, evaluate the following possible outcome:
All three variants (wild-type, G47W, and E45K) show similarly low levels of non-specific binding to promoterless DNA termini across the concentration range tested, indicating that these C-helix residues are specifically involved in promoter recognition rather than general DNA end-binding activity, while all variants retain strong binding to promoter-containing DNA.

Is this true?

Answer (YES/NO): NO